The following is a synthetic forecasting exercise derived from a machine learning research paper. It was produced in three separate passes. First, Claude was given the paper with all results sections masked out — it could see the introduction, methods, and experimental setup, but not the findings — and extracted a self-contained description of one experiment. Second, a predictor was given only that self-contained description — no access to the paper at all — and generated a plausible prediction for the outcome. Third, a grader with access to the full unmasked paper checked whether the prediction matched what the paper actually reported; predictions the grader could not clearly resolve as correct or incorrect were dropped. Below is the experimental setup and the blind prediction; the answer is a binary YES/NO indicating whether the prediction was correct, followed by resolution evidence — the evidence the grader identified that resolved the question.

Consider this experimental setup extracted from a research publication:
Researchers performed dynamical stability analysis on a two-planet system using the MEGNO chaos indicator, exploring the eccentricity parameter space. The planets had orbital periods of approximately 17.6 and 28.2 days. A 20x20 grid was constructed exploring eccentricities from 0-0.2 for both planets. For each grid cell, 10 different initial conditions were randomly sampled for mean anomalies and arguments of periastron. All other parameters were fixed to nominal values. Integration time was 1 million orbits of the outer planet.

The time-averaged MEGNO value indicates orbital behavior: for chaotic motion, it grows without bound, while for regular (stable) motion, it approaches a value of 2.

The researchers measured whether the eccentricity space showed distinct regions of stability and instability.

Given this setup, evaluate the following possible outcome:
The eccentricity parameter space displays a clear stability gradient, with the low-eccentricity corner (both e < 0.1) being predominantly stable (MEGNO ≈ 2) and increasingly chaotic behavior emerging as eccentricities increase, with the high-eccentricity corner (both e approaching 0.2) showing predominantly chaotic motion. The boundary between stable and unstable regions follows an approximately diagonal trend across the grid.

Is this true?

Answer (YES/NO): NO